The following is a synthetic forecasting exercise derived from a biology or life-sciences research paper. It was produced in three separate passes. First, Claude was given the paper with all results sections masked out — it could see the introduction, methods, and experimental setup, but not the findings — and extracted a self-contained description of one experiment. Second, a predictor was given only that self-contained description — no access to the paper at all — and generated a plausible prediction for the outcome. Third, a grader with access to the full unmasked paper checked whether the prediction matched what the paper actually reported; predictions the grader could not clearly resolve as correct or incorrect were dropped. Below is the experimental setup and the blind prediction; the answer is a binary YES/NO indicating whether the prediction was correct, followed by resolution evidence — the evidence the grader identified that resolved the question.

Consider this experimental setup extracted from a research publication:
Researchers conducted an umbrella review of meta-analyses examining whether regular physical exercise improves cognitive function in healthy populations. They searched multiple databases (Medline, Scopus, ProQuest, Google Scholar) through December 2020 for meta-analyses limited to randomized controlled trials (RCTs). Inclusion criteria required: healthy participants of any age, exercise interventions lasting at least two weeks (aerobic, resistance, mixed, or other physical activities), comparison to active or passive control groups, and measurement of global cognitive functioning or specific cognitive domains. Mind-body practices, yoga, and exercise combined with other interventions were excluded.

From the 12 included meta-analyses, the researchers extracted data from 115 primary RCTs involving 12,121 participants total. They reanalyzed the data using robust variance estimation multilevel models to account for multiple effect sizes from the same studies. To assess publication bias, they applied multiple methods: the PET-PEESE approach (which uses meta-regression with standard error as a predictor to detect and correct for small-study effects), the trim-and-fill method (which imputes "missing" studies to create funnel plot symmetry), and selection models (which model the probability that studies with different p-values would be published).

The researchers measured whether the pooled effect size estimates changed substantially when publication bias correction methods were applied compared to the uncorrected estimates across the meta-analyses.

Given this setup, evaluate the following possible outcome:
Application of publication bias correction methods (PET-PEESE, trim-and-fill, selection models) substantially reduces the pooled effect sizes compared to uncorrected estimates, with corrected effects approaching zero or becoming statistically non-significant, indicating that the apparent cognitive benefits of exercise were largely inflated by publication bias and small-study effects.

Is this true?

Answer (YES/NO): YES